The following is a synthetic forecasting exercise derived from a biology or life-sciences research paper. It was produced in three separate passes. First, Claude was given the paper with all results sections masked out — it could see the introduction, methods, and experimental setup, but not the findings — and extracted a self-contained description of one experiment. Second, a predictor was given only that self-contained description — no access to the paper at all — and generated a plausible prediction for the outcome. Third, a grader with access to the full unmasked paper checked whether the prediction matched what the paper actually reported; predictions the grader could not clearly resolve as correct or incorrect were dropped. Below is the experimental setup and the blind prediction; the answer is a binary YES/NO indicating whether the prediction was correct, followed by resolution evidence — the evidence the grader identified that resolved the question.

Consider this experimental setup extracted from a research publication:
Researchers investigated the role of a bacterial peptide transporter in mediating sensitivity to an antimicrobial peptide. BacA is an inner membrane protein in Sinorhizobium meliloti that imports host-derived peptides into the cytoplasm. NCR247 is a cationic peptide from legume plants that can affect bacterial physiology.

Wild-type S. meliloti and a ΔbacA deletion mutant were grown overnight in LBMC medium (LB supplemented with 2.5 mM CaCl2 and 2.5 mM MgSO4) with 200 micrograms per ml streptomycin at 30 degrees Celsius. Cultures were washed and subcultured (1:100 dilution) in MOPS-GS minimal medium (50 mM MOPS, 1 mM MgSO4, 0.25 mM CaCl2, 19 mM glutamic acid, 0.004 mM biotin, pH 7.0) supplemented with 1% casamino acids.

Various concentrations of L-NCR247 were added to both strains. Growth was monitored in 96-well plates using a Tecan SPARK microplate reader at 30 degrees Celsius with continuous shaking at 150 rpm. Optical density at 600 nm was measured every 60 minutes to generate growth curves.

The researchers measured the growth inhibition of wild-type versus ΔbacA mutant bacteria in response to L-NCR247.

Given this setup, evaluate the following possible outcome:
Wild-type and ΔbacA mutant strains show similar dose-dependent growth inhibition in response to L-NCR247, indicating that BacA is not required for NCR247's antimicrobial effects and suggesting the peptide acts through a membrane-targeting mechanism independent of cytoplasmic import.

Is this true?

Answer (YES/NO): NO